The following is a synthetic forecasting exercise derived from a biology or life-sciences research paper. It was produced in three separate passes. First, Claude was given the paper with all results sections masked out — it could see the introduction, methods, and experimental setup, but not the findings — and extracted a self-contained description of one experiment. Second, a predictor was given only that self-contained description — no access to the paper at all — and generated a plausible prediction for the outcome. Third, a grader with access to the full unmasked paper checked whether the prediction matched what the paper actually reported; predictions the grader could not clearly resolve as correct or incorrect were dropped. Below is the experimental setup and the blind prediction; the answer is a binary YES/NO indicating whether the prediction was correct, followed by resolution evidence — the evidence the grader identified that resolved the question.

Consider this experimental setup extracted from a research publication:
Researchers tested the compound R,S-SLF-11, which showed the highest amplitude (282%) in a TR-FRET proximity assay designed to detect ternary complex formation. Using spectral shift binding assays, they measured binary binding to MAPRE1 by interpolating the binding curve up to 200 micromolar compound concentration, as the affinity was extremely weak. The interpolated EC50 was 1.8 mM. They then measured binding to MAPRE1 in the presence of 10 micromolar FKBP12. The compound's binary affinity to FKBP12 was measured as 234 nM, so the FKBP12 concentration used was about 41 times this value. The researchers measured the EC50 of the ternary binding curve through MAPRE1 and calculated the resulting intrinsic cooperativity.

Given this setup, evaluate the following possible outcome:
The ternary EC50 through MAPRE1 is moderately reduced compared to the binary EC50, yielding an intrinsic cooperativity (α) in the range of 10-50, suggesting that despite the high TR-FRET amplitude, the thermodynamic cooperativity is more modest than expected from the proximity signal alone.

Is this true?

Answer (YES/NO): NO